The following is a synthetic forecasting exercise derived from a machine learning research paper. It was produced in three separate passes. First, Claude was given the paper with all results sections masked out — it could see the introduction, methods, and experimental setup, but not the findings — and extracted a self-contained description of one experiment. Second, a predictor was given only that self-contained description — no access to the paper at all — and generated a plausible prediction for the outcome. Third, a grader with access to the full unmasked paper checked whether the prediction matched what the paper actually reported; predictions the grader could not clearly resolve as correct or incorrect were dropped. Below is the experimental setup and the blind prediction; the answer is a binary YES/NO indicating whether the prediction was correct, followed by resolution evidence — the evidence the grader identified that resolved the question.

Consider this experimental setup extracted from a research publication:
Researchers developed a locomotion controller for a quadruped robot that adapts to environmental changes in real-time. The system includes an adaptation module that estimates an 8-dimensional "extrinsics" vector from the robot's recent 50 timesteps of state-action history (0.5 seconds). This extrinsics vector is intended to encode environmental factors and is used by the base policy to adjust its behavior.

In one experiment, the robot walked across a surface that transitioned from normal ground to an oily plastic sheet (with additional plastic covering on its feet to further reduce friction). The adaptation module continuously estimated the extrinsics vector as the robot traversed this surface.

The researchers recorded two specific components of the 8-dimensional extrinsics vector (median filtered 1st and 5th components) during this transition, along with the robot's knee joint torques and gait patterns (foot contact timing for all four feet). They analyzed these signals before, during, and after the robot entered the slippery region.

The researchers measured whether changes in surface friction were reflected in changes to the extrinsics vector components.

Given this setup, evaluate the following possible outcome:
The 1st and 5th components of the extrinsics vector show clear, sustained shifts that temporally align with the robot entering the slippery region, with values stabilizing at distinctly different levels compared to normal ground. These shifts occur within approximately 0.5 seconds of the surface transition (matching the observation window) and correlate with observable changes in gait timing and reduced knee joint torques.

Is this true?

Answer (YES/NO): NO